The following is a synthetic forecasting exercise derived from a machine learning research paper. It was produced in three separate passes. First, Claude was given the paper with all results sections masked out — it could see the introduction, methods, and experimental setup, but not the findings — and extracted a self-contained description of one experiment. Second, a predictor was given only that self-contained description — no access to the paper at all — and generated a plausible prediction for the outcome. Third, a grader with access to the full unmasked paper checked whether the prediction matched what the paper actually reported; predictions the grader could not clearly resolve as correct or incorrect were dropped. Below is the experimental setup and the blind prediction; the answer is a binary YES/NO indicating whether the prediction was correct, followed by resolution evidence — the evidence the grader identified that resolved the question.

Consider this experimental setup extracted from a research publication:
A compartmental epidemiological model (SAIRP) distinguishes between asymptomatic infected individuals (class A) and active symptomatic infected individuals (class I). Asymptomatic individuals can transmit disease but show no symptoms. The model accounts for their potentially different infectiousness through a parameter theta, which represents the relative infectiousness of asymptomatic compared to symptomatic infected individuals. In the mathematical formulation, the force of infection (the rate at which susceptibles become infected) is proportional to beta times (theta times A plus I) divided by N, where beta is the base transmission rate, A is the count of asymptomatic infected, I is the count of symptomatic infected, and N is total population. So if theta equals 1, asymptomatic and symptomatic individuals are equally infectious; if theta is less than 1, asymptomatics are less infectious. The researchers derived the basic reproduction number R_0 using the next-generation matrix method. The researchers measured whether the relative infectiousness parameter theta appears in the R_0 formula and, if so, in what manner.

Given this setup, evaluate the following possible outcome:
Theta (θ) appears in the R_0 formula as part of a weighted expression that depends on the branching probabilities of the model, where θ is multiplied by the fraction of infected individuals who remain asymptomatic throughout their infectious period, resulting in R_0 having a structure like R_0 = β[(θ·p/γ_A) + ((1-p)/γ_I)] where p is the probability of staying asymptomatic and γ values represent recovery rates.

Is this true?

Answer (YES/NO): NO